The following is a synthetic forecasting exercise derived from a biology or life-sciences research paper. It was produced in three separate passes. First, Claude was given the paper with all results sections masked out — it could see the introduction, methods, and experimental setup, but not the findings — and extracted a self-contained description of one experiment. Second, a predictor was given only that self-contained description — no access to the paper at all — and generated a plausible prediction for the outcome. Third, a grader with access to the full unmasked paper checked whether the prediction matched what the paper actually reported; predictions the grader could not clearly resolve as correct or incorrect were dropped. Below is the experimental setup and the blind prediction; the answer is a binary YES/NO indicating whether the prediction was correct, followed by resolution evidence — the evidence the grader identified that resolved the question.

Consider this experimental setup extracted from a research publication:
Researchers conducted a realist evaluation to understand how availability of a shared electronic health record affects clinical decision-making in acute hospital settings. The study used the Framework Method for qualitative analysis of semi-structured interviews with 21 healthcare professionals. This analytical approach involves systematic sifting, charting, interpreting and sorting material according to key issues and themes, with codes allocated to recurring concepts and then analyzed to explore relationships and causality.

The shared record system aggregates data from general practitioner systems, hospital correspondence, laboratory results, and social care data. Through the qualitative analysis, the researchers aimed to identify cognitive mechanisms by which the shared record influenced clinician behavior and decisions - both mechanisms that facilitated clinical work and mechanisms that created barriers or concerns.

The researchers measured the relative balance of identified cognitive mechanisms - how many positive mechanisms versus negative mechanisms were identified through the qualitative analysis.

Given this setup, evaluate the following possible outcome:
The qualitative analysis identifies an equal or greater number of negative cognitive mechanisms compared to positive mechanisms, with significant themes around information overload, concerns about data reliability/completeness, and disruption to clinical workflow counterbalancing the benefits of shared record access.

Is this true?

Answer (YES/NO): NO